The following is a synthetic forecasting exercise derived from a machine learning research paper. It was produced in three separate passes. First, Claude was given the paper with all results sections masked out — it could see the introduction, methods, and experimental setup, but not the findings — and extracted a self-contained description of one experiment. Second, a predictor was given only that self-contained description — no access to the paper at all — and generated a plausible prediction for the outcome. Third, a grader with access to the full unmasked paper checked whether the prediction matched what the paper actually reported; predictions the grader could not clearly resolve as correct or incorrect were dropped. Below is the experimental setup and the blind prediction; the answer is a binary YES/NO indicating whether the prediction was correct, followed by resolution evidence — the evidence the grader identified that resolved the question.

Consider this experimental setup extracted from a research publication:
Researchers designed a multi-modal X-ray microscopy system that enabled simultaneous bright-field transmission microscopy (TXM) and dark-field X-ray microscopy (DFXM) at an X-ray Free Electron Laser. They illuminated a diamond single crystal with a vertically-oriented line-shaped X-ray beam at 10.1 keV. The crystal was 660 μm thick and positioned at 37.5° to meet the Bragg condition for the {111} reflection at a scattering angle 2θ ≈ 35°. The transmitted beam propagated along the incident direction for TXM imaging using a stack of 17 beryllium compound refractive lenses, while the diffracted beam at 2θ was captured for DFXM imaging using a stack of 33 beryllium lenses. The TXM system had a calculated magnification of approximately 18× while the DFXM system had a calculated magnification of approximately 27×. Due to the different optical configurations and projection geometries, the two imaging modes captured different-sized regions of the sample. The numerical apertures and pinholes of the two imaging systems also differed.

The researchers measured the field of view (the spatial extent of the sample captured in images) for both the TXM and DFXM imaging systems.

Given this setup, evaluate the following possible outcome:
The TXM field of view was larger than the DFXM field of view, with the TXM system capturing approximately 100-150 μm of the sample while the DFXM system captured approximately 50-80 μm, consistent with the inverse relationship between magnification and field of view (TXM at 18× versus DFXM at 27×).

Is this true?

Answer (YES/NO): NO